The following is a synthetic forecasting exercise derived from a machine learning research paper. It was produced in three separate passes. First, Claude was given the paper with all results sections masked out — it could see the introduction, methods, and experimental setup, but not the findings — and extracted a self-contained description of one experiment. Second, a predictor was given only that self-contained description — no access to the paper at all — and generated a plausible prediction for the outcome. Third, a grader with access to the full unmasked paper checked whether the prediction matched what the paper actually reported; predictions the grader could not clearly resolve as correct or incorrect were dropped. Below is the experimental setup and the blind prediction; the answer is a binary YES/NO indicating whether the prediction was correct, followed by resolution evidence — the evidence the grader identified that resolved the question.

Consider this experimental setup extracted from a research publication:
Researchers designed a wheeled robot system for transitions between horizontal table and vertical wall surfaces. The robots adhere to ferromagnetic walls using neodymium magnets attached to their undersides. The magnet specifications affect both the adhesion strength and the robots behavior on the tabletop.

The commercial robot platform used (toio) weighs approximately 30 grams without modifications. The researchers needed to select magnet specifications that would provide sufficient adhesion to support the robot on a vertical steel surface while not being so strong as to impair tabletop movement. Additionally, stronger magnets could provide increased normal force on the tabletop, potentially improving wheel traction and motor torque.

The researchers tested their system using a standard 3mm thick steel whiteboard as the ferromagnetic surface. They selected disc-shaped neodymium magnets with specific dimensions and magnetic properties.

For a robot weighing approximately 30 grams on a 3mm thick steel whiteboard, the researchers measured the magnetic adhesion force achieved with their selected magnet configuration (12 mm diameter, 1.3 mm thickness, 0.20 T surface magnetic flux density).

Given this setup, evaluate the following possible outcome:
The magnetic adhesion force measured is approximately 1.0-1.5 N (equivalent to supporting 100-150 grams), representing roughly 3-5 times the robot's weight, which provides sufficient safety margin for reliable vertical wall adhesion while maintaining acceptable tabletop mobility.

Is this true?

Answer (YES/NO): NO